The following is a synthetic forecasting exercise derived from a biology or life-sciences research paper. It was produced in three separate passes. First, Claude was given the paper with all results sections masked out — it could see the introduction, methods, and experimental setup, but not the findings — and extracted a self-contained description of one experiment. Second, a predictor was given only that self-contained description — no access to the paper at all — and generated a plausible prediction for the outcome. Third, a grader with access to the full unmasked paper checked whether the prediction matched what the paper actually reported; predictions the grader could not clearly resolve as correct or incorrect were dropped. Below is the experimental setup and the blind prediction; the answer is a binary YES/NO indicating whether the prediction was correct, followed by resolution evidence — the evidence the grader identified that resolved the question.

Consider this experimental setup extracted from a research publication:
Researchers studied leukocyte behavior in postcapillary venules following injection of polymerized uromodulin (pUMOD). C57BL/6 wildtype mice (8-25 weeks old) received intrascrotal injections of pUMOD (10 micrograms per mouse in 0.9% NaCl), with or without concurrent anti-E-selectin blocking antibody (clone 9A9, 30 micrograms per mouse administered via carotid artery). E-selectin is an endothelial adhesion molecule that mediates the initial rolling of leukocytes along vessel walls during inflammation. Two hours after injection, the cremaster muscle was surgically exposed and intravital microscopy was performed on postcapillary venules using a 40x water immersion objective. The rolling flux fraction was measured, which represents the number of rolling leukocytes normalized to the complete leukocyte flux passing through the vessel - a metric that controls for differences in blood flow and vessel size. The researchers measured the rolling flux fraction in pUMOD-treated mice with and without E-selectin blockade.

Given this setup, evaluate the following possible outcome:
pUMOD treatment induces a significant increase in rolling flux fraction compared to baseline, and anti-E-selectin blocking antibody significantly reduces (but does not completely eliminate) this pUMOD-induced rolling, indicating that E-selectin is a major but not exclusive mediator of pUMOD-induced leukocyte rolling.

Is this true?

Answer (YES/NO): NO